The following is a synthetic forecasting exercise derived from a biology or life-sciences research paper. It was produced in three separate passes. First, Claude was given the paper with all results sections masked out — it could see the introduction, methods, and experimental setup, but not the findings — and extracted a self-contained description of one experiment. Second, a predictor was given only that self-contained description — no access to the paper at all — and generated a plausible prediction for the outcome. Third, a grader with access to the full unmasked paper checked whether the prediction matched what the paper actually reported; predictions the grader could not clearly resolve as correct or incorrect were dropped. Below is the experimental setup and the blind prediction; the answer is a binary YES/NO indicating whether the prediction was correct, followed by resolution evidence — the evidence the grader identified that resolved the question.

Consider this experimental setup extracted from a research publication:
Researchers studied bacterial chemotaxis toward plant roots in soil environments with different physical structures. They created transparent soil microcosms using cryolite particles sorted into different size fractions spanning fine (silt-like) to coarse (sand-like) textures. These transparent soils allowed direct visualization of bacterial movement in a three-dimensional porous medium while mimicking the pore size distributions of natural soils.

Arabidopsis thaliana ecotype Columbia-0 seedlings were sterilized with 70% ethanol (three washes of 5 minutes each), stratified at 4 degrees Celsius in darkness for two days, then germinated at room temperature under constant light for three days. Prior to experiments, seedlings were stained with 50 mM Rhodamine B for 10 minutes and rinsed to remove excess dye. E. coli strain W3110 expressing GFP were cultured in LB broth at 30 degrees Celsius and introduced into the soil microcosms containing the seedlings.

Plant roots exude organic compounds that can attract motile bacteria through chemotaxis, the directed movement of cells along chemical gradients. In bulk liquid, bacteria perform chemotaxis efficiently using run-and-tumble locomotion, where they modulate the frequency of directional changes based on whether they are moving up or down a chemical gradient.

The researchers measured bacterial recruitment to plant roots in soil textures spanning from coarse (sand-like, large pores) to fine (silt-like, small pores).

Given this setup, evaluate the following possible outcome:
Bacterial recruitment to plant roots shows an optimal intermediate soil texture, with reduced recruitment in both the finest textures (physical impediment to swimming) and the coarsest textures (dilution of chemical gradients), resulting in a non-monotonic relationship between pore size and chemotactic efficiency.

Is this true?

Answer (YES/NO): NO